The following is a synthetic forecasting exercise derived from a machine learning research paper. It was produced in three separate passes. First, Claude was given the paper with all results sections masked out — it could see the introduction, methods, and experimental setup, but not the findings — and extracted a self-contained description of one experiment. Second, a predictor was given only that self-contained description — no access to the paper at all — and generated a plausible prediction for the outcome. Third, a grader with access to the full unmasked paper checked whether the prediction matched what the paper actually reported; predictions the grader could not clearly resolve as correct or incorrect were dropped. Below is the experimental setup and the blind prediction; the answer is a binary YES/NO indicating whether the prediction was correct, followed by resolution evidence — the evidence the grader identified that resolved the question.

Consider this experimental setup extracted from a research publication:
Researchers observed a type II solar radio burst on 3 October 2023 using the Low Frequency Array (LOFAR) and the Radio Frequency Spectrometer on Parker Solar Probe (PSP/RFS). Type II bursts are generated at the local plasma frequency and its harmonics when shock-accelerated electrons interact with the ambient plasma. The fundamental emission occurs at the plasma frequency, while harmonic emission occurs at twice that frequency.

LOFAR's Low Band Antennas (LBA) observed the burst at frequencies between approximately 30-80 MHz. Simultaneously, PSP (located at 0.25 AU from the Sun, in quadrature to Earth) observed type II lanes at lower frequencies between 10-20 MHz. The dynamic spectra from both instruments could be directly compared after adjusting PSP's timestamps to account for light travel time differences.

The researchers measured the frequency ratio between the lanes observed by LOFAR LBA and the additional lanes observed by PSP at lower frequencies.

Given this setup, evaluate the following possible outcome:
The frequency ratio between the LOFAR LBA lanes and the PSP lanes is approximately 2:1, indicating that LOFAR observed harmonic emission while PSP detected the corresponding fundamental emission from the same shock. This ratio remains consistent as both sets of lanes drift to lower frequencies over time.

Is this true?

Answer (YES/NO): YES